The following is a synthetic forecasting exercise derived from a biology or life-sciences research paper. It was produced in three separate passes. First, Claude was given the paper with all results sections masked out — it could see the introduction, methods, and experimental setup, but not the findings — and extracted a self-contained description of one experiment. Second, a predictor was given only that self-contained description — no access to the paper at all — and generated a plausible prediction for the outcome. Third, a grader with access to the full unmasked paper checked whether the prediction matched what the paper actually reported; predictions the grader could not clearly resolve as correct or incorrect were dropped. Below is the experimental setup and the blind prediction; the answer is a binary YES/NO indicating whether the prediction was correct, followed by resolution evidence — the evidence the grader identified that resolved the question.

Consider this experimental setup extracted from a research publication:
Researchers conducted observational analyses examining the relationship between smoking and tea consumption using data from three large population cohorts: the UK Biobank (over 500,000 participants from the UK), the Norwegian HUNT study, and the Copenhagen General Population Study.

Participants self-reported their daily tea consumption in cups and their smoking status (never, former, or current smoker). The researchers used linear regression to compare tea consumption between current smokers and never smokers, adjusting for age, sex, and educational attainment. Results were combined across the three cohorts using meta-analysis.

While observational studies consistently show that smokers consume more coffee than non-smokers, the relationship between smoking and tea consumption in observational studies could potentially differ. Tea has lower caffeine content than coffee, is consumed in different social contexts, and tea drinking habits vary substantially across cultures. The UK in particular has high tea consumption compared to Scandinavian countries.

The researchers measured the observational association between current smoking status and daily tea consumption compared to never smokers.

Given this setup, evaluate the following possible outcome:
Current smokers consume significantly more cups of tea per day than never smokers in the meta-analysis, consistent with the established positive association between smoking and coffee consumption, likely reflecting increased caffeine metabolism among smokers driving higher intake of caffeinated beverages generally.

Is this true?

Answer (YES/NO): NO